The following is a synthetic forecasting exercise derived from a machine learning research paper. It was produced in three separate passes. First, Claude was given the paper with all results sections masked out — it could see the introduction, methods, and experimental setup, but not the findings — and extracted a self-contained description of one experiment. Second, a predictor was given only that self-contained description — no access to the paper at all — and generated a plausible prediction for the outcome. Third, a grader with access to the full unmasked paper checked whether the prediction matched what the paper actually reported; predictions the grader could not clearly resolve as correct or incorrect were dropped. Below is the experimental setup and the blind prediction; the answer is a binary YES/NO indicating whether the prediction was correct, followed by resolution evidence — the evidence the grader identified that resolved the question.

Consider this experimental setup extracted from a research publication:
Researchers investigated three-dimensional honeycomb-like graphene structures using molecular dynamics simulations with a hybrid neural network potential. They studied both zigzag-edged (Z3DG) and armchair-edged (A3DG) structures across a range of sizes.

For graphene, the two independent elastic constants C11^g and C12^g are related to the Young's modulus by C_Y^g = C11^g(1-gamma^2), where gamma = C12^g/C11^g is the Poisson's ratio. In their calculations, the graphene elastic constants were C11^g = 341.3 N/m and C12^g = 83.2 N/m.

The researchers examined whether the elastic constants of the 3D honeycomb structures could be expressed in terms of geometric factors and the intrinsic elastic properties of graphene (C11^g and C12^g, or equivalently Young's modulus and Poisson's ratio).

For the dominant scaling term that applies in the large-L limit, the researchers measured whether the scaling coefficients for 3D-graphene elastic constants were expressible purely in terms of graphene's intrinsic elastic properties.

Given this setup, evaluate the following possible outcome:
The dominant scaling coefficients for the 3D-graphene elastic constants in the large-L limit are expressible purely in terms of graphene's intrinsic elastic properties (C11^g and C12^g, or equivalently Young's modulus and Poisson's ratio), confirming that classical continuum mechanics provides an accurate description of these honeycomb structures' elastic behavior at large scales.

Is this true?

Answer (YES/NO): YES